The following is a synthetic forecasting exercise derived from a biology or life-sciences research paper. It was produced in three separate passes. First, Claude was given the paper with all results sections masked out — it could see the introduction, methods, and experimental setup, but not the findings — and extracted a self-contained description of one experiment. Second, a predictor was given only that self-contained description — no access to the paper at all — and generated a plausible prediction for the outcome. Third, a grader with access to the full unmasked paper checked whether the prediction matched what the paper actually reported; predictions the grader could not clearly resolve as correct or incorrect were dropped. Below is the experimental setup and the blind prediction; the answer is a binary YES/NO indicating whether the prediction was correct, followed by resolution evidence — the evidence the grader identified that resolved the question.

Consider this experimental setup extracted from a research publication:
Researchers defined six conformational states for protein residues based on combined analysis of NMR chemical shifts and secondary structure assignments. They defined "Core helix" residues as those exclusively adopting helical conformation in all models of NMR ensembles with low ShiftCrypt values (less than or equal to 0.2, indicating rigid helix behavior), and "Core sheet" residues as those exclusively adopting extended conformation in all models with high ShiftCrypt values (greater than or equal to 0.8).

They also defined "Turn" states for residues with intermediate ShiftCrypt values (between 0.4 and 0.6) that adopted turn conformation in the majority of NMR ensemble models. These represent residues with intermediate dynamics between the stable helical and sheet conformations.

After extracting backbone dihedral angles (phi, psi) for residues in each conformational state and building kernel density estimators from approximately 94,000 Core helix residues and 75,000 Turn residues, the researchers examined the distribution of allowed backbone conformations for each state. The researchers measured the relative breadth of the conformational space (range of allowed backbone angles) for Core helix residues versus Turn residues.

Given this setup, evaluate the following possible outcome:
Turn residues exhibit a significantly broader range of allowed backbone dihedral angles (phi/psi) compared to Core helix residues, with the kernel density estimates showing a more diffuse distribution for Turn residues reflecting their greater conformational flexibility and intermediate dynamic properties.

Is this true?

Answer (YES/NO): YES